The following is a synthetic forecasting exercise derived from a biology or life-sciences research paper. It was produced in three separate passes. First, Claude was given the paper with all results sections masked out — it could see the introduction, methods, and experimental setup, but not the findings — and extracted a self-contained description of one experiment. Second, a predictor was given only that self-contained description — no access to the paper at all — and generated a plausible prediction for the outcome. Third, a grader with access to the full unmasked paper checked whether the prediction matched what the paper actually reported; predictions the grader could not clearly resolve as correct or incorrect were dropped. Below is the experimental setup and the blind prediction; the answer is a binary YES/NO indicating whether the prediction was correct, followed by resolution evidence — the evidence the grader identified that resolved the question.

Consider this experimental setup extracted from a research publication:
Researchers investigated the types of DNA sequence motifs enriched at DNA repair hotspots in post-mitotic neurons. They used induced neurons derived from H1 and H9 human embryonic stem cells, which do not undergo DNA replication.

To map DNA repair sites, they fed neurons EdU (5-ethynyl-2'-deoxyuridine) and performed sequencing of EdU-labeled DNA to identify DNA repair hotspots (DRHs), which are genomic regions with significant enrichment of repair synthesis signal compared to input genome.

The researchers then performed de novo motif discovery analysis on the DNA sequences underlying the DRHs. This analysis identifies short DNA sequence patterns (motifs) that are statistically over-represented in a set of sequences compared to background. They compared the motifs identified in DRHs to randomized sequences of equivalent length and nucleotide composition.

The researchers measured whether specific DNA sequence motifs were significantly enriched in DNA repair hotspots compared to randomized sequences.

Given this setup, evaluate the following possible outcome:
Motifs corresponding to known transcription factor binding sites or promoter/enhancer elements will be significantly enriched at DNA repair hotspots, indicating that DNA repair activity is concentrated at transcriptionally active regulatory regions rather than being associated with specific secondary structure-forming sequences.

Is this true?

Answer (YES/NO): YES